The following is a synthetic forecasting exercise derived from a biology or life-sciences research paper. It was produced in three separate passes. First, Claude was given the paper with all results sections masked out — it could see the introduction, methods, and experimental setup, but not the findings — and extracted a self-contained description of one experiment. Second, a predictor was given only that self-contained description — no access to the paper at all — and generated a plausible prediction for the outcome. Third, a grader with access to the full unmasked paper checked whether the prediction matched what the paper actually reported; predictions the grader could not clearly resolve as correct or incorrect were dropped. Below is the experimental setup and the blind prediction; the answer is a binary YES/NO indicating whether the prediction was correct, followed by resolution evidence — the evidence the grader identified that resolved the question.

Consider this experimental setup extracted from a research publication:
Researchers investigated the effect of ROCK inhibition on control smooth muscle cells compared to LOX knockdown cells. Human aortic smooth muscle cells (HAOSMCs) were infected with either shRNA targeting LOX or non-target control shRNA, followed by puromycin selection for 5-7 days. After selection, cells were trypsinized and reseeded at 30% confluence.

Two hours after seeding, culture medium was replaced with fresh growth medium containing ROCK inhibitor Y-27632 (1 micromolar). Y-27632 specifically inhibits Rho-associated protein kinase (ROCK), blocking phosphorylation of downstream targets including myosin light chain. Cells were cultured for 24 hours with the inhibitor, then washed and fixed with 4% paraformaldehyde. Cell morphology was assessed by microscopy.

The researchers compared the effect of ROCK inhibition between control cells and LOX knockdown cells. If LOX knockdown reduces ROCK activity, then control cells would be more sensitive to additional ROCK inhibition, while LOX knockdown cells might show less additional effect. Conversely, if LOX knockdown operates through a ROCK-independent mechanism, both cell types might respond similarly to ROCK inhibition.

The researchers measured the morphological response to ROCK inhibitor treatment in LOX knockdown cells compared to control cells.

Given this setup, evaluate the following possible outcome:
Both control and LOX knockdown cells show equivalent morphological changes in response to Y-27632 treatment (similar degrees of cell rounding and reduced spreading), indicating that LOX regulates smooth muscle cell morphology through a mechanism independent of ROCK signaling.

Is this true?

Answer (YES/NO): NO